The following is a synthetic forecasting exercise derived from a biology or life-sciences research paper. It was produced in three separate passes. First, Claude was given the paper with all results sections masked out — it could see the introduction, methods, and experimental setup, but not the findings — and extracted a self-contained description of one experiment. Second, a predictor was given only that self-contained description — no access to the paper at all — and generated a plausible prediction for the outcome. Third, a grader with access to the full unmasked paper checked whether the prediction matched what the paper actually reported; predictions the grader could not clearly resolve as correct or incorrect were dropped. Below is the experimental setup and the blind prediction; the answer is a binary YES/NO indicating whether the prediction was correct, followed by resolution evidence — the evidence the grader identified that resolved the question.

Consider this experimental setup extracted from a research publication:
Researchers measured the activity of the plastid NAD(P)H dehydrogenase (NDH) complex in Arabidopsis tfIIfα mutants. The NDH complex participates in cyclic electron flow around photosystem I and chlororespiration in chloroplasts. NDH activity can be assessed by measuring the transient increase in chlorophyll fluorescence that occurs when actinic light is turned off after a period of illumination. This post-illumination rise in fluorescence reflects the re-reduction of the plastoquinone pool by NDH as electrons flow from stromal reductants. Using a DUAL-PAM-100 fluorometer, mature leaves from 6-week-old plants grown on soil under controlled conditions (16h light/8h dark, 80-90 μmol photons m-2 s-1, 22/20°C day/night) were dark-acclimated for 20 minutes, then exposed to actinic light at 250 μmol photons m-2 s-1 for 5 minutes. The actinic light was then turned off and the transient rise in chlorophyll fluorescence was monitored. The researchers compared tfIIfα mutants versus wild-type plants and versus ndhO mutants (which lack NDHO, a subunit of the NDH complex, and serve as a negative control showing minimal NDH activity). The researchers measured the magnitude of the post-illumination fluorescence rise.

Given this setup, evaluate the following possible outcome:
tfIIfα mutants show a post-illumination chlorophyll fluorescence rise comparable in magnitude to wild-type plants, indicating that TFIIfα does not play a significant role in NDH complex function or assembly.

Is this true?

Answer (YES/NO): NO